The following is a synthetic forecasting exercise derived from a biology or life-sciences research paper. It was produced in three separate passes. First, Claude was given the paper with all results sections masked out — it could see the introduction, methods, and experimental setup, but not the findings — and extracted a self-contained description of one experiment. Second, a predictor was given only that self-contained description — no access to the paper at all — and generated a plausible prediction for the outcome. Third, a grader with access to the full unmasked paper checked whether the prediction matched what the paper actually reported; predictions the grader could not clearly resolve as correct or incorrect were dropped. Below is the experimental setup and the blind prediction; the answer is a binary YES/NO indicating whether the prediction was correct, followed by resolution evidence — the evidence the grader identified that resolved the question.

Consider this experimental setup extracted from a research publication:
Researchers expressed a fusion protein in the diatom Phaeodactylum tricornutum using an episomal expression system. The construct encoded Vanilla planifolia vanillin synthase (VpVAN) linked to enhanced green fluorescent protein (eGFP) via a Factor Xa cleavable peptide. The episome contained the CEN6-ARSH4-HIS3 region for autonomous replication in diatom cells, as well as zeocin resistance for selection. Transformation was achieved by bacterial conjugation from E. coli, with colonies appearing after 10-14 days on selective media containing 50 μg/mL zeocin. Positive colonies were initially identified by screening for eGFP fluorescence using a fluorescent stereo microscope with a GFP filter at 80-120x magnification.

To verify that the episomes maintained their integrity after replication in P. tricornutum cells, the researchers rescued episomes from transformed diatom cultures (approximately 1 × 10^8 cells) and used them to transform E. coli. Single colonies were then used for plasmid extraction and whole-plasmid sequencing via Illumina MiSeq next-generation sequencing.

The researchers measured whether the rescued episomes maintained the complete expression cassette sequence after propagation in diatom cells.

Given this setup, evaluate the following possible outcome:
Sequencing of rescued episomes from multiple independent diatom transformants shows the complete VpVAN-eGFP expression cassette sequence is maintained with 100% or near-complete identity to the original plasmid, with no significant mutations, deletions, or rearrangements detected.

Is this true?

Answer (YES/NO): YES